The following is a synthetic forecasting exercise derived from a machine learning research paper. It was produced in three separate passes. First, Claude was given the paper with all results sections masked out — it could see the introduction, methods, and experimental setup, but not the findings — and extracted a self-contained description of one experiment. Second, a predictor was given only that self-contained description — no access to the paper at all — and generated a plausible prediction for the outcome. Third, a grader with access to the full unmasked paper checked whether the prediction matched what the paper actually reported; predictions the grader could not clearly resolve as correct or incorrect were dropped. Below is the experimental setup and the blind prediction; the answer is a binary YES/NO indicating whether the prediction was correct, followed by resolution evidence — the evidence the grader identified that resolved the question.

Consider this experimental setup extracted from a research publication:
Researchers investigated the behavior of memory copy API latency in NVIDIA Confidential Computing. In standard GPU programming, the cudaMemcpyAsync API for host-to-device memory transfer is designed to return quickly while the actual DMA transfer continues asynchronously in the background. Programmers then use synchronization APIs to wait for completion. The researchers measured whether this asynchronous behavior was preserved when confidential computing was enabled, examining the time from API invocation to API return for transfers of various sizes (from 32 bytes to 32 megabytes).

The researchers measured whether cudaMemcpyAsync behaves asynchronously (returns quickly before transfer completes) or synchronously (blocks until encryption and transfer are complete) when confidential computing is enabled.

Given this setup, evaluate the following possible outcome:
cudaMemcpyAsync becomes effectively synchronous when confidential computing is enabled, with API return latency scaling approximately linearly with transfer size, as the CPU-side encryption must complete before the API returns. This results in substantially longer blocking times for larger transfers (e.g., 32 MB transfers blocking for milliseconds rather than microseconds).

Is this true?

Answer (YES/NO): YES